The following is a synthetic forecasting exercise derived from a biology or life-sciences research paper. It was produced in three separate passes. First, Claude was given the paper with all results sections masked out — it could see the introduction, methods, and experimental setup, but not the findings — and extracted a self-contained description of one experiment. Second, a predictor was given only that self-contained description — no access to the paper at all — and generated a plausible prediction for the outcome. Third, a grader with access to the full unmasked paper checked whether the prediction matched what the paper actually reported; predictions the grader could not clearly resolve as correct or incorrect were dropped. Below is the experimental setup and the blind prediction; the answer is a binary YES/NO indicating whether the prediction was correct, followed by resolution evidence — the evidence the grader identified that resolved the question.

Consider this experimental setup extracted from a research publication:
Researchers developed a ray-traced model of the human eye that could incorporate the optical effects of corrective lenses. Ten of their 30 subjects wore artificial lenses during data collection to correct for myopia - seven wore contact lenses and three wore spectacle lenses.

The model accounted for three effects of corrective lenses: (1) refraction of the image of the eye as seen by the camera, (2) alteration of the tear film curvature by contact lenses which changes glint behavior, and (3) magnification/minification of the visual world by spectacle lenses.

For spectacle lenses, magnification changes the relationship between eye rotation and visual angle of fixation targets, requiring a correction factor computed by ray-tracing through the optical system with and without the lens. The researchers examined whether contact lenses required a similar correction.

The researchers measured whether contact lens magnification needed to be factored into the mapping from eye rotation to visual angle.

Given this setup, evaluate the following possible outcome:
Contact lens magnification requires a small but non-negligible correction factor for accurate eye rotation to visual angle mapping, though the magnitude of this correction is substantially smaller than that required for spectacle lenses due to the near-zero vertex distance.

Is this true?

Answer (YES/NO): NO